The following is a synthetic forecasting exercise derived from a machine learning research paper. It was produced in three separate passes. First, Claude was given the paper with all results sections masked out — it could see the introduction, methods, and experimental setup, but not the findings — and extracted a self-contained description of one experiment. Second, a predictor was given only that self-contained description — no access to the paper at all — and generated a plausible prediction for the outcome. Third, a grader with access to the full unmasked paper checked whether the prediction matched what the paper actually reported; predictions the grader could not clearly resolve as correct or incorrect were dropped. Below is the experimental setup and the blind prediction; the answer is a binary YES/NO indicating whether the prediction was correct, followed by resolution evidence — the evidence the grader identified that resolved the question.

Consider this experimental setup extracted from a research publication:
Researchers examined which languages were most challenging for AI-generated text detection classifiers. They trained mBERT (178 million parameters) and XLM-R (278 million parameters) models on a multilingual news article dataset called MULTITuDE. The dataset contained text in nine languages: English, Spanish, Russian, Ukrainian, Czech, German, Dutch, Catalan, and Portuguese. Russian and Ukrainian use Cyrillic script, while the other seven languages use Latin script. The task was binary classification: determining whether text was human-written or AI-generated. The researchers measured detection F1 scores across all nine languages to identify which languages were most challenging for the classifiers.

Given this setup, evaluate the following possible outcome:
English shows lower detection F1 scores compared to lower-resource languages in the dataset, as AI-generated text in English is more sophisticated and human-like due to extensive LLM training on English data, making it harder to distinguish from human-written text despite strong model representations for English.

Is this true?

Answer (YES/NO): NO